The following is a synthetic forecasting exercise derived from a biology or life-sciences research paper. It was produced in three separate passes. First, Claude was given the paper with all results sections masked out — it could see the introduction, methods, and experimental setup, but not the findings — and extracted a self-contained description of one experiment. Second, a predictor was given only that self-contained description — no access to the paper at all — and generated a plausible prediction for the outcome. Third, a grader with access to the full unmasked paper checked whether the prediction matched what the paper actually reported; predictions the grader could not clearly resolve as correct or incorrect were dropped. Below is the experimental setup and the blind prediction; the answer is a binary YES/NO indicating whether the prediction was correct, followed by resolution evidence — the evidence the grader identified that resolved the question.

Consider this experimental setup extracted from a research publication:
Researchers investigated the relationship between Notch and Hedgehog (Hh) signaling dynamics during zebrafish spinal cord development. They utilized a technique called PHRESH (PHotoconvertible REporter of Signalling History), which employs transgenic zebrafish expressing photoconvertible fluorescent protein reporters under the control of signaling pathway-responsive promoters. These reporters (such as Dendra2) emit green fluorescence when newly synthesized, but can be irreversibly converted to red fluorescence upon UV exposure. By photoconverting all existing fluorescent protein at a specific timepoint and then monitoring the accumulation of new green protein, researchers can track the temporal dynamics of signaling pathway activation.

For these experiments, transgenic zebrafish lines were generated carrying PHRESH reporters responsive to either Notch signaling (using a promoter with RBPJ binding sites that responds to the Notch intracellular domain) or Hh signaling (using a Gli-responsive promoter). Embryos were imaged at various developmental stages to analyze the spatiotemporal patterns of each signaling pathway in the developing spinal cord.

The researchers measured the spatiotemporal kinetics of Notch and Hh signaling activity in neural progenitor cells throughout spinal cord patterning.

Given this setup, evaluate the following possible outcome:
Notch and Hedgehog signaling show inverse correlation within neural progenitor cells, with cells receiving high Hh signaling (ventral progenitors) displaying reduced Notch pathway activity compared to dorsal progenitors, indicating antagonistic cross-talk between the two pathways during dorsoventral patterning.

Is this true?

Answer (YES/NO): NO